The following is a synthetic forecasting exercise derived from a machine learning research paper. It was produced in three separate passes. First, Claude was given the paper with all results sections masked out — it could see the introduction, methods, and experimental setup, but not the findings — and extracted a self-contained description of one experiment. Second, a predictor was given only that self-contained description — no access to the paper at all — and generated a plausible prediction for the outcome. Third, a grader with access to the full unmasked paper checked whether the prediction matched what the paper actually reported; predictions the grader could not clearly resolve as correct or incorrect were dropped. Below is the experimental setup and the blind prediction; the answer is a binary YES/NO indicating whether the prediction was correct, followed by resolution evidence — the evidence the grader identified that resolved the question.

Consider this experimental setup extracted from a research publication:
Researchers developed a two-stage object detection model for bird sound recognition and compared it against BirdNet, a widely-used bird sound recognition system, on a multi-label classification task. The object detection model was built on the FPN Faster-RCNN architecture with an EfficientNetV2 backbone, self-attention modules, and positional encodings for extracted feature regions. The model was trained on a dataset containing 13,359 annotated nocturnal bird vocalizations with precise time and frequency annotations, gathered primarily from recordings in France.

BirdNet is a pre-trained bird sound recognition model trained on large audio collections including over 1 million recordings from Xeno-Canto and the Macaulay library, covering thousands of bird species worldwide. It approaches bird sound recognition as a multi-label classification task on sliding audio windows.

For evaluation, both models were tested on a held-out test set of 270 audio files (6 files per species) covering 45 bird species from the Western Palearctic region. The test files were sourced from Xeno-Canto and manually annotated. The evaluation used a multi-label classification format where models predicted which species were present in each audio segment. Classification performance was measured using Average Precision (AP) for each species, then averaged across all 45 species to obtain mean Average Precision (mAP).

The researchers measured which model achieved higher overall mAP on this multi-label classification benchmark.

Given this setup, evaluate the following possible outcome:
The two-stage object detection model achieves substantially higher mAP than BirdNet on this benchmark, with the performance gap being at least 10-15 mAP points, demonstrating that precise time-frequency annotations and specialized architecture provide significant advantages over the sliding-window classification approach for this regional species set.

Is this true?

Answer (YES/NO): NO